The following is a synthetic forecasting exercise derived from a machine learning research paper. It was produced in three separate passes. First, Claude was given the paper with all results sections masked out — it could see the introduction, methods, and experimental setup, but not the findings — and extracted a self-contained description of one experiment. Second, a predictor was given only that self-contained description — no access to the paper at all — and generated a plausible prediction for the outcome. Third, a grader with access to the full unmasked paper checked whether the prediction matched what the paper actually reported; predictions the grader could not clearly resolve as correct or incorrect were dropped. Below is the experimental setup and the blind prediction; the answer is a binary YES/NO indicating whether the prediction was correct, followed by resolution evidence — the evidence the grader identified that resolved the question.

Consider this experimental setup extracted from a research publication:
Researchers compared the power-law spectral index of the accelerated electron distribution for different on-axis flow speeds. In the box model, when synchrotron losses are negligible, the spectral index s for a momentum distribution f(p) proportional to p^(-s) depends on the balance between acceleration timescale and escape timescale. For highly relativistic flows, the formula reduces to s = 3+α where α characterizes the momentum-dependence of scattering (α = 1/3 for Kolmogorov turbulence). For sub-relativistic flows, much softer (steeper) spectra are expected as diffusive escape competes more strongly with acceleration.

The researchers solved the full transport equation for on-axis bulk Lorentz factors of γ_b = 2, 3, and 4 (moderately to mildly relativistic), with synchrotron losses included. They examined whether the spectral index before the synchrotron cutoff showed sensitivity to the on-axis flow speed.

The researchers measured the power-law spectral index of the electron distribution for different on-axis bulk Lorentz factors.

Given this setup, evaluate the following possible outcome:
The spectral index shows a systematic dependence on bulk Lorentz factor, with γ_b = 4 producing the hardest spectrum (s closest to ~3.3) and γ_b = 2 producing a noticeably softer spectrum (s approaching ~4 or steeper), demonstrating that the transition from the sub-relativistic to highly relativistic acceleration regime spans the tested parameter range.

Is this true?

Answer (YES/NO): NO